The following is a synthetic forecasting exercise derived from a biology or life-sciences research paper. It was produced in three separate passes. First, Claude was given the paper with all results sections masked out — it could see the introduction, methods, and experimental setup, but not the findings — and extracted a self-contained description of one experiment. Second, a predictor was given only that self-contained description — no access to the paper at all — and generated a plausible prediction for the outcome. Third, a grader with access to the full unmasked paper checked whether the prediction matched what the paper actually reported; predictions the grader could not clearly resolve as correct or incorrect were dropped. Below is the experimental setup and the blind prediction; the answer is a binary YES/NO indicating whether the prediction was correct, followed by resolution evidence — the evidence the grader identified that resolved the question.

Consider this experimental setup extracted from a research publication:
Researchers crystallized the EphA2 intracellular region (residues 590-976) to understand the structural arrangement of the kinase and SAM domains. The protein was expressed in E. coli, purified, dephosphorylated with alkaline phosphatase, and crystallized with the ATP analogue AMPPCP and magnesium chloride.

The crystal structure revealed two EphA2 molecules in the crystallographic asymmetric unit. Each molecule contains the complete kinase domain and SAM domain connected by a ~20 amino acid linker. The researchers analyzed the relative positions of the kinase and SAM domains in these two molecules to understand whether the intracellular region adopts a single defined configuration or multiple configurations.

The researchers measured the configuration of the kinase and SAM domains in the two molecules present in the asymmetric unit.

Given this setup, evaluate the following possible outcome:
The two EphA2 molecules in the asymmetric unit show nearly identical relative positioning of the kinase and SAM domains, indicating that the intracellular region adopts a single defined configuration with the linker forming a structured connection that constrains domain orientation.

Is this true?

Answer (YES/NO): NO